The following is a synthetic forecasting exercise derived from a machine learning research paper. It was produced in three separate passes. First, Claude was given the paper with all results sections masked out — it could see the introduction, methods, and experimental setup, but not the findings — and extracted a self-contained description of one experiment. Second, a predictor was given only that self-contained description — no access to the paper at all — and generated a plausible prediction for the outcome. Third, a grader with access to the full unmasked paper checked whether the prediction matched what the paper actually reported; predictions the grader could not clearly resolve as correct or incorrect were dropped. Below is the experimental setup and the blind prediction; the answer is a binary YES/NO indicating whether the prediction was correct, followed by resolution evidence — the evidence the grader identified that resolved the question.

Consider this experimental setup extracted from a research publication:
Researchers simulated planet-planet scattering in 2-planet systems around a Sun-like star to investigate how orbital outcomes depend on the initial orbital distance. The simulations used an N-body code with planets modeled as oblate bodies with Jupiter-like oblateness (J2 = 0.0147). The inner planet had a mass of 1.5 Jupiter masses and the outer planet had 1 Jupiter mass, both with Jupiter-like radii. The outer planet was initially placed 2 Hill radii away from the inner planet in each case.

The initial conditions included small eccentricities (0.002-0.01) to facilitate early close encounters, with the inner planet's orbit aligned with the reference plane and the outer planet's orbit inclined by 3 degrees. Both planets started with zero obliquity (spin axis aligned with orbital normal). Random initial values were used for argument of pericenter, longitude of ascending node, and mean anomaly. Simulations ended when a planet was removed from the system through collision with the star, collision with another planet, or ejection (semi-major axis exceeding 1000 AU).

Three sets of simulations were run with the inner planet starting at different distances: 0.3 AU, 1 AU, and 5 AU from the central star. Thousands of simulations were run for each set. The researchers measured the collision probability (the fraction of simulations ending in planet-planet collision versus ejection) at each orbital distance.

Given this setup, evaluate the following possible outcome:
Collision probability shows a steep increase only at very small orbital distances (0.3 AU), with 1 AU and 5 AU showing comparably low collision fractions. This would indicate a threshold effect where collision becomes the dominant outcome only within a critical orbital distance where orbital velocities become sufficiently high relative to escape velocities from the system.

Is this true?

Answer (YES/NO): NO